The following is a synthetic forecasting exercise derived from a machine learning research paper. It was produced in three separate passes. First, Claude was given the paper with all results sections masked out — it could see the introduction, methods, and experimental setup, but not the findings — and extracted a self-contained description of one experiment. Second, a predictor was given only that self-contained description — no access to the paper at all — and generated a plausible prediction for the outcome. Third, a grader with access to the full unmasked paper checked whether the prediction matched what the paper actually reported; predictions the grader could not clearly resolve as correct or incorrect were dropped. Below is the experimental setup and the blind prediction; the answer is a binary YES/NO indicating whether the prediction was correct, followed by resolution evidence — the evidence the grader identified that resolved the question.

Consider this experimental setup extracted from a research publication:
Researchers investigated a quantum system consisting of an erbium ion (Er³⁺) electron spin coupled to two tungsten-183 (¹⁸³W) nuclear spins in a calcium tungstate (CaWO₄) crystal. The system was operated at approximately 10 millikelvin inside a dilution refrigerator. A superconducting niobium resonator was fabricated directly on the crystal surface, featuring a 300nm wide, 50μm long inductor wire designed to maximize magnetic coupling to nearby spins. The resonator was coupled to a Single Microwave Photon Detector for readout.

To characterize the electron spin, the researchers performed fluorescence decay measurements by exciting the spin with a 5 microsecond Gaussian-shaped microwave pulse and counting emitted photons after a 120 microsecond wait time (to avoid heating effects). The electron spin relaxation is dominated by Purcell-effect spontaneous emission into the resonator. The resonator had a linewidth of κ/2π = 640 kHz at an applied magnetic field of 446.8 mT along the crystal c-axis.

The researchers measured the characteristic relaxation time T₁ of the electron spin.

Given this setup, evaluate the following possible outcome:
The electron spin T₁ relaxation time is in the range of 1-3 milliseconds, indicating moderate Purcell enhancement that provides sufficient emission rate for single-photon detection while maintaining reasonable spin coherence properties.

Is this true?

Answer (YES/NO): NO